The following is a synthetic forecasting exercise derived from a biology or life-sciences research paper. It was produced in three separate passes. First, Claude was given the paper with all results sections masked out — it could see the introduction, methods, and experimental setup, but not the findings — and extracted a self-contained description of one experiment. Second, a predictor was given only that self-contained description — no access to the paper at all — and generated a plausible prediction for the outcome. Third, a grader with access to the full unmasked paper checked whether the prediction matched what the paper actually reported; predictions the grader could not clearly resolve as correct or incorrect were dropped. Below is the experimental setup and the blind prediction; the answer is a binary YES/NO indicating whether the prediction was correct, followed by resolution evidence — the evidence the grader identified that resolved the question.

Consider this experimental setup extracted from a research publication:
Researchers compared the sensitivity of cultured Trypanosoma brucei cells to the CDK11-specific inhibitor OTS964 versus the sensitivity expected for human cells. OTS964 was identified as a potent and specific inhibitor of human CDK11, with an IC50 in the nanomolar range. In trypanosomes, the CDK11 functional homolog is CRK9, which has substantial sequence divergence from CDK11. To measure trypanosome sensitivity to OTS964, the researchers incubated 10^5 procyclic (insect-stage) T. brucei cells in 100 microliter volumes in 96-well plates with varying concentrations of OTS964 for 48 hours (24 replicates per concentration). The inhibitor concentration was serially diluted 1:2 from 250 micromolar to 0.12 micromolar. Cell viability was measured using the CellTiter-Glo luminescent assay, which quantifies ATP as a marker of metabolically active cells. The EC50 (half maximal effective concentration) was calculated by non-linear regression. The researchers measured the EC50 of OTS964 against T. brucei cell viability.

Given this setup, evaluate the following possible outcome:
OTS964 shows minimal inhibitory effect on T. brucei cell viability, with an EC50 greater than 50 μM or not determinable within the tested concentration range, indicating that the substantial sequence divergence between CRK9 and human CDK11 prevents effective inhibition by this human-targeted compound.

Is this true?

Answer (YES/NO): NO